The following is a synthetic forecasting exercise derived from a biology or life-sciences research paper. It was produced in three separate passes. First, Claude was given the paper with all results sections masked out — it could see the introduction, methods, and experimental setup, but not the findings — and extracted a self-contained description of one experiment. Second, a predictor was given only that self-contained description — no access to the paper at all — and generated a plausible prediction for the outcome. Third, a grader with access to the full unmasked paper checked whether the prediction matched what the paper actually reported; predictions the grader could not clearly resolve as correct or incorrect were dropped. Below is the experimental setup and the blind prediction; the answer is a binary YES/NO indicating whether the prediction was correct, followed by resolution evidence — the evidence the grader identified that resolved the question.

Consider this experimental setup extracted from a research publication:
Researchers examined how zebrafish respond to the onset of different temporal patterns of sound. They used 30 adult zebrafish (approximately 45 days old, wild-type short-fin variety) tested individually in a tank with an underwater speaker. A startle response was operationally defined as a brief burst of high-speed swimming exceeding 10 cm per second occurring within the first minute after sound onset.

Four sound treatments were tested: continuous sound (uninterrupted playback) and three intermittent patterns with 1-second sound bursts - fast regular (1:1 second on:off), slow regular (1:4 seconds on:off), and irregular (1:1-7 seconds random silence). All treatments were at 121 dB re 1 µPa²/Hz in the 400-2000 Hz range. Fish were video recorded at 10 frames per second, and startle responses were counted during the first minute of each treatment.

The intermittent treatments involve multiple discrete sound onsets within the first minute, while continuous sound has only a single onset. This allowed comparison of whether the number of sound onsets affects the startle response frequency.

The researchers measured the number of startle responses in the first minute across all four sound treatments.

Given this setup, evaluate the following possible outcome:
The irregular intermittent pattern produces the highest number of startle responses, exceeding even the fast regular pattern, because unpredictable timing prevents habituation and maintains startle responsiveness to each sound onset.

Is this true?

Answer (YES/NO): NO